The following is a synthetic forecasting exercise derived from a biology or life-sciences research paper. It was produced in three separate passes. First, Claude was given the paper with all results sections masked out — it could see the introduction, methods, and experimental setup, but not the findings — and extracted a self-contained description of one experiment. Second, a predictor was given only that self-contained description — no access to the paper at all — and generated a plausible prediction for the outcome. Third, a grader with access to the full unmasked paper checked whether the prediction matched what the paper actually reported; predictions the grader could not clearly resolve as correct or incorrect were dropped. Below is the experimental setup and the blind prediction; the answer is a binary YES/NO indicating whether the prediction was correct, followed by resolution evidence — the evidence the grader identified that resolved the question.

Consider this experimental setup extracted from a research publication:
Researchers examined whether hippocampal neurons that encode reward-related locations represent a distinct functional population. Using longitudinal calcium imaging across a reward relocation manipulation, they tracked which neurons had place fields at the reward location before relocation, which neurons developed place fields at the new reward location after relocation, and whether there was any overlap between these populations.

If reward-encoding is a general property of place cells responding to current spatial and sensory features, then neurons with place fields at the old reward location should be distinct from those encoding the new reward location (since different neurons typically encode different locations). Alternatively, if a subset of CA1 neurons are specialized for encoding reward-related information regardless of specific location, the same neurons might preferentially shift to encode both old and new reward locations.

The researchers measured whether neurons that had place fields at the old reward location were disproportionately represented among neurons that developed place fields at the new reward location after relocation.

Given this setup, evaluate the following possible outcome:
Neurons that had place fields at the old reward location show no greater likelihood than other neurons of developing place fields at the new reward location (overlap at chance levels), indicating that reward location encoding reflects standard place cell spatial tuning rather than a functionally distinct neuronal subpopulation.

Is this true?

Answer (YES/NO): NO